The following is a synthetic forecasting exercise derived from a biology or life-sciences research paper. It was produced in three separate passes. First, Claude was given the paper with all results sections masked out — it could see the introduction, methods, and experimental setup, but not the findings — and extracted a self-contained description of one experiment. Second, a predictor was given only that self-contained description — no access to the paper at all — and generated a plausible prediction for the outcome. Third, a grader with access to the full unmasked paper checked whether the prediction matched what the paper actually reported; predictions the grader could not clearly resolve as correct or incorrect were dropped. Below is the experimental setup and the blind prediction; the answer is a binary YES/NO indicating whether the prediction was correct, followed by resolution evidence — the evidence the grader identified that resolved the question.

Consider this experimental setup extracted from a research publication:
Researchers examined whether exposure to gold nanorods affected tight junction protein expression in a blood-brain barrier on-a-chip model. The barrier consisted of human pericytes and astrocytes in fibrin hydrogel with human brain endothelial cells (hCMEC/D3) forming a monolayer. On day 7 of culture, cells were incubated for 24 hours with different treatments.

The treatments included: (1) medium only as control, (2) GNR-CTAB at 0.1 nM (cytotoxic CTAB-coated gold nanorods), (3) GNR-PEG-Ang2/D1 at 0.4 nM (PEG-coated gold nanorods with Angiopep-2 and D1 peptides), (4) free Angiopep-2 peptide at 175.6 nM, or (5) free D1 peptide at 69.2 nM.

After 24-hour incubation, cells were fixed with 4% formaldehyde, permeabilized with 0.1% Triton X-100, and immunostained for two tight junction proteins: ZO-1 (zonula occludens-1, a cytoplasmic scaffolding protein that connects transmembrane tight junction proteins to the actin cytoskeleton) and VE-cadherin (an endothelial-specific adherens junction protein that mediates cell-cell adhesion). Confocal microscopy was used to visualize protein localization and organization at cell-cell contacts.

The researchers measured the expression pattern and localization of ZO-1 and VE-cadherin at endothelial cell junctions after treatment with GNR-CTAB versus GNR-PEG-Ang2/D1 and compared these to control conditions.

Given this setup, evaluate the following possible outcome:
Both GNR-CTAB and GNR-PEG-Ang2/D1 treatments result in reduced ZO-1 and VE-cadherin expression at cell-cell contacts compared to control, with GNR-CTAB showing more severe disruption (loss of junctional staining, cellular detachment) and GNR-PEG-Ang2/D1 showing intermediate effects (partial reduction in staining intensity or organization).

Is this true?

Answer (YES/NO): NO